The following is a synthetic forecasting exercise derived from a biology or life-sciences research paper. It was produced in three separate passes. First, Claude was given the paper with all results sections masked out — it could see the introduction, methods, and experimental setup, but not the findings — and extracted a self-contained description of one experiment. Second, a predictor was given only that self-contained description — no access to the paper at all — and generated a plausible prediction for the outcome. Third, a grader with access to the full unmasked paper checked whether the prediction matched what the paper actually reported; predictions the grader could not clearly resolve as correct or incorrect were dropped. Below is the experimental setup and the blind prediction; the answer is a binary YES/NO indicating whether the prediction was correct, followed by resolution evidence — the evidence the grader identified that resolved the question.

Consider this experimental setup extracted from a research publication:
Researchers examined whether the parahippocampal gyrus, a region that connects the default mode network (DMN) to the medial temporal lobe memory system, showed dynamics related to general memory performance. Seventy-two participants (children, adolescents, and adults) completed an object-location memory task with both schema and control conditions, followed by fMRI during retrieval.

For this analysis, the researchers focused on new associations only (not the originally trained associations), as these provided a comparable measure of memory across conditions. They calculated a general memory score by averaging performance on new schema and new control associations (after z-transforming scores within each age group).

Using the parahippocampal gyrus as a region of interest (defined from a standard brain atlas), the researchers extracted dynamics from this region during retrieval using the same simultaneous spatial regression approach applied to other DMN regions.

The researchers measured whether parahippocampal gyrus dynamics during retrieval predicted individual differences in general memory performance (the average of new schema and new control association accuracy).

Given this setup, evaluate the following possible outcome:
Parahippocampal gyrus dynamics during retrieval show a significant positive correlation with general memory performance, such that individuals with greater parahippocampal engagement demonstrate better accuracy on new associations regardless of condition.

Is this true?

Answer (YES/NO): NO